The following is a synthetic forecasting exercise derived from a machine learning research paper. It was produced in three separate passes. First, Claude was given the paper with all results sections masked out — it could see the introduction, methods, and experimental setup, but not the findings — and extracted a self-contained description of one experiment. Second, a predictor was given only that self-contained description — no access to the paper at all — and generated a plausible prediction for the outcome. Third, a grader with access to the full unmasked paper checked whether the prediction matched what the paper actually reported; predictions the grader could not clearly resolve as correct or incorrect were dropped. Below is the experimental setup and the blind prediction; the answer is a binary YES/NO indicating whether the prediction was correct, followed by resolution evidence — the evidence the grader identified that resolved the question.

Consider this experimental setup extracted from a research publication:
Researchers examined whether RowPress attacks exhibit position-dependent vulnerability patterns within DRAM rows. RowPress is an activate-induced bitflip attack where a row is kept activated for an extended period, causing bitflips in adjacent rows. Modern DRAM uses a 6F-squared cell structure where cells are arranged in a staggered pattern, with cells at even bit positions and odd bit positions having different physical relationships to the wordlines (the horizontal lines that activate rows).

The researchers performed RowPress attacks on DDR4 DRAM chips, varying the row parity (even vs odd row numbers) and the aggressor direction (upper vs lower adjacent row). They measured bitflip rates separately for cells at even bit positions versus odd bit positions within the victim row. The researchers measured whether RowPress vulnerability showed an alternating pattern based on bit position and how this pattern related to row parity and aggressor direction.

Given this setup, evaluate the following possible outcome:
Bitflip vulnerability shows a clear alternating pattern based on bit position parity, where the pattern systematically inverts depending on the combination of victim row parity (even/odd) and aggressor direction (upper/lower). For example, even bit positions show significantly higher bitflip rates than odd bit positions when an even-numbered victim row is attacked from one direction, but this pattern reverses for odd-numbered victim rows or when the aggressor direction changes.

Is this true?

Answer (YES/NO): YES